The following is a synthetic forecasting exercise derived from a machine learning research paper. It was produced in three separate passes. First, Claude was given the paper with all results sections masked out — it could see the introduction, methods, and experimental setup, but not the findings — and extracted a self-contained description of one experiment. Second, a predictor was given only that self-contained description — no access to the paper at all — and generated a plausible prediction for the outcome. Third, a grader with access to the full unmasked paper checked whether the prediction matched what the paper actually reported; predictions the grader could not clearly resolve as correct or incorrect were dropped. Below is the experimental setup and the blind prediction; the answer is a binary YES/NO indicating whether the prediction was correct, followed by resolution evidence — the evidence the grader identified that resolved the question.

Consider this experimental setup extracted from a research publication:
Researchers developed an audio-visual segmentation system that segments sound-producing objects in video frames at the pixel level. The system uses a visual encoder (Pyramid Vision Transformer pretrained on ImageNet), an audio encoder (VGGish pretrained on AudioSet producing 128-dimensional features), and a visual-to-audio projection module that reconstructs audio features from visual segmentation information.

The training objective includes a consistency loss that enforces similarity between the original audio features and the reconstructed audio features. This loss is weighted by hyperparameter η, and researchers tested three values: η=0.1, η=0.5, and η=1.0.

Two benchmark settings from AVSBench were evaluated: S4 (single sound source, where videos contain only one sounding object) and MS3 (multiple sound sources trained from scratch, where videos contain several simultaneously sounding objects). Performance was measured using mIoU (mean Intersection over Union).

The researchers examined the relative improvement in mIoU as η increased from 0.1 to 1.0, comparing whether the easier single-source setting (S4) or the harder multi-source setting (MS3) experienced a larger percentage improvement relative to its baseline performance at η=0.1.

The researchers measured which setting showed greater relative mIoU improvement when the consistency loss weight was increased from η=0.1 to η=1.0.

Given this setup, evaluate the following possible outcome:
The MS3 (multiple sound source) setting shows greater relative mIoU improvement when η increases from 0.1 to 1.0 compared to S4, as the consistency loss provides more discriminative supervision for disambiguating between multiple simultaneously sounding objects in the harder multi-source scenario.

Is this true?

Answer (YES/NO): YES